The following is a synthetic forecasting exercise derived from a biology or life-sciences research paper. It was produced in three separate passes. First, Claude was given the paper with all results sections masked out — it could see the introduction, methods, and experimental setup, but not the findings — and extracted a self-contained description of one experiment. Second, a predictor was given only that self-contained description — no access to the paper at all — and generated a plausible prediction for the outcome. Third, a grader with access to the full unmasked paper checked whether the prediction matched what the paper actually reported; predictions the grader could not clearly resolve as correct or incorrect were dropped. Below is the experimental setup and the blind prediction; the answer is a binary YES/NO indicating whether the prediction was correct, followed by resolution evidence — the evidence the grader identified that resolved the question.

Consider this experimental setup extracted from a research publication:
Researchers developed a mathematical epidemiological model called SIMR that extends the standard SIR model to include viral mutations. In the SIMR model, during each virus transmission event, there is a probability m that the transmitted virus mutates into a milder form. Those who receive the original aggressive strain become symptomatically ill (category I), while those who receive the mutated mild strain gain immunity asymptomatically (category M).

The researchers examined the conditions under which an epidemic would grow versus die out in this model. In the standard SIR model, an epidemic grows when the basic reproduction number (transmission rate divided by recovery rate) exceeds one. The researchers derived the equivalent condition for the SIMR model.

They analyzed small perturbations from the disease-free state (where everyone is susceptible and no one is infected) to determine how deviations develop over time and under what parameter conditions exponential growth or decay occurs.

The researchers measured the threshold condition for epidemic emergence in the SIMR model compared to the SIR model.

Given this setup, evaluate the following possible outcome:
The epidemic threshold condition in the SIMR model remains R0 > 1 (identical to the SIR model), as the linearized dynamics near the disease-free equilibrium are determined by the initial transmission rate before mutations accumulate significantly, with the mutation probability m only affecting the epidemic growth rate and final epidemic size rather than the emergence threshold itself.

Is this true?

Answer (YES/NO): NO